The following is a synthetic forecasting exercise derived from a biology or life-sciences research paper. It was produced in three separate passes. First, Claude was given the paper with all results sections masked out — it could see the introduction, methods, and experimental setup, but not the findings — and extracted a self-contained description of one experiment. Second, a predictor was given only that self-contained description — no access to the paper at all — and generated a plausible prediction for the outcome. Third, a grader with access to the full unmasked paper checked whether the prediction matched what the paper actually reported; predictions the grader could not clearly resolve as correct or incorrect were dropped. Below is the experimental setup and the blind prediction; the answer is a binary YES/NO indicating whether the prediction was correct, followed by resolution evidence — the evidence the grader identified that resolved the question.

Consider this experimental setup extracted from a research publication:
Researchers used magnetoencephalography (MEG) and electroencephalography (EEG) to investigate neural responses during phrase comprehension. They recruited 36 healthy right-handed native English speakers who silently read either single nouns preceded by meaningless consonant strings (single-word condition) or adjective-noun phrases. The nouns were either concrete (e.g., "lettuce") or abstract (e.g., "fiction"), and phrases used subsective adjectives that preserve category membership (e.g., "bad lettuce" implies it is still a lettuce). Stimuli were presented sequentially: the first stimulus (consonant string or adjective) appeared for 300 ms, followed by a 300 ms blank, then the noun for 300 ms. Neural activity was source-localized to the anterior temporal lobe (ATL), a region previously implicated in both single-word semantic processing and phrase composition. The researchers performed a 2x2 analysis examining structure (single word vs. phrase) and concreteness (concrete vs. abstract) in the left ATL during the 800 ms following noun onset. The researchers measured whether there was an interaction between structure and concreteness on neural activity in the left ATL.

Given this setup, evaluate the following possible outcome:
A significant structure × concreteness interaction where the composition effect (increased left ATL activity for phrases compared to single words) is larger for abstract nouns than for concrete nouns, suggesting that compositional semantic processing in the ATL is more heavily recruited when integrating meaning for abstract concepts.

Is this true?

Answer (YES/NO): NO